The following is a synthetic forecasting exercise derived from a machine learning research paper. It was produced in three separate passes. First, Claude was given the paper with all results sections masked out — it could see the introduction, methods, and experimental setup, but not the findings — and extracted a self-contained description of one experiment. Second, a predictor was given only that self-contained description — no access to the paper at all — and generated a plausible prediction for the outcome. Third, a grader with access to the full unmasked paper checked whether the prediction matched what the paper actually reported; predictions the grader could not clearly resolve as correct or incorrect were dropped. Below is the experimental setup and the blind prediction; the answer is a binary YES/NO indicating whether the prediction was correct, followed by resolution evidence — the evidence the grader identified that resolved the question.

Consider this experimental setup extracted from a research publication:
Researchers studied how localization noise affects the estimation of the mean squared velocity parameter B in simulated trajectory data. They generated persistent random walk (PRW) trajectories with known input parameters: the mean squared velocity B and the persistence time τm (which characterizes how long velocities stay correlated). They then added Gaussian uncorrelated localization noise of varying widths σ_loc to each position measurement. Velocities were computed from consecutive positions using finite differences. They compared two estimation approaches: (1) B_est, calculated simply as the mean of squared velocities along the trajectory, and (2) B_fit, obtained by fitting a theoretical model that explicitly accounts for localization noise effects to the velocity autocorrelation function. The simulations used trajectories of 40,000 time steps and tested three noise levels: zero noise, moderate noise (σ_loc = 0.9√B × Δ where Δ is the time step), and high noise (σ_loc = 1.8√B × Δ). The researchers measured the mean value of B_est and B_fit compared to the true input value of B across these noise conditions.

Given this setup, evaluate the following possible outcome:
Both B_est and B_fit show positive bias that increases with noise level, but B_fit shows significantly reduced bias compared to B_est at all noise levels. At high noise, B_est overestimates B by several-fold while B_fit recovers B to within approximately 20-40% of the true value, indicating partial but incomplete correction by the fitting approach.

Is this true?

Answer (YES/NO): NO